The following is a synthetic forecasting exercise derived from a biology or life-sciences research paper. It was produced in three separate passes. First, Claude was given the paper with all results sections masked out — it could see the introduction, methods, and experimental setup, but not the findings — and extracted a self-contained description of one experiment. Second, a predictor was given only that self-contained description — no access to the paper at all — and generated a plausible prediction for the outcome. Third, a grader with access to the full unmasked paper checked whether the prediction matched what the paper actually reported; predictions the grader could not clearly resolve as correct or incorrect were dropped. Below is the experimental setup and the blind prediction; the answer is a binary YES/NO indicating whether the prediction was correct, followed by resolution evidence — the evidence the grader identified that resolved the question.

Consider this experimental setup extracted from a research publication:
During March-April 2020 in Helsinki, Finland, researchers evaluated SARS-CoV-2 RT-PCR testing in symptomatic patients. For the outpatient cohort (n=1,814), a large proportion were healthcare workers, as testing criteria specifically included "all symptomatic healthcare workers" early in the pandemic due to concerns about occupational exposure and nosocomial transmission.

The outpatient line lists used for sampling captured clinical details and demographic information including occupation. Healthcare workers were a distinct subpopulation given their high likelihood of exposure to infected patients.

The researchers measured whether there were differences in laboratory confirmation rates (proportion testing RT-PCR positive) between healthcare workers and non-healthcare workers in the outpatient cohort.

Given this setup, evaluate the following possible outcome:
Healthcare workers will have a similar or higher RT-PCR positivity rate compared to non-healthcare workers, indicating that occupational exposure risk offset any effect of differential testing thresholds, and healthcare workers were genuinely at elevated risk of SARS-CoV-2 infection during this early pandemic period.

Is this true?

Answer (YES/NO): NO